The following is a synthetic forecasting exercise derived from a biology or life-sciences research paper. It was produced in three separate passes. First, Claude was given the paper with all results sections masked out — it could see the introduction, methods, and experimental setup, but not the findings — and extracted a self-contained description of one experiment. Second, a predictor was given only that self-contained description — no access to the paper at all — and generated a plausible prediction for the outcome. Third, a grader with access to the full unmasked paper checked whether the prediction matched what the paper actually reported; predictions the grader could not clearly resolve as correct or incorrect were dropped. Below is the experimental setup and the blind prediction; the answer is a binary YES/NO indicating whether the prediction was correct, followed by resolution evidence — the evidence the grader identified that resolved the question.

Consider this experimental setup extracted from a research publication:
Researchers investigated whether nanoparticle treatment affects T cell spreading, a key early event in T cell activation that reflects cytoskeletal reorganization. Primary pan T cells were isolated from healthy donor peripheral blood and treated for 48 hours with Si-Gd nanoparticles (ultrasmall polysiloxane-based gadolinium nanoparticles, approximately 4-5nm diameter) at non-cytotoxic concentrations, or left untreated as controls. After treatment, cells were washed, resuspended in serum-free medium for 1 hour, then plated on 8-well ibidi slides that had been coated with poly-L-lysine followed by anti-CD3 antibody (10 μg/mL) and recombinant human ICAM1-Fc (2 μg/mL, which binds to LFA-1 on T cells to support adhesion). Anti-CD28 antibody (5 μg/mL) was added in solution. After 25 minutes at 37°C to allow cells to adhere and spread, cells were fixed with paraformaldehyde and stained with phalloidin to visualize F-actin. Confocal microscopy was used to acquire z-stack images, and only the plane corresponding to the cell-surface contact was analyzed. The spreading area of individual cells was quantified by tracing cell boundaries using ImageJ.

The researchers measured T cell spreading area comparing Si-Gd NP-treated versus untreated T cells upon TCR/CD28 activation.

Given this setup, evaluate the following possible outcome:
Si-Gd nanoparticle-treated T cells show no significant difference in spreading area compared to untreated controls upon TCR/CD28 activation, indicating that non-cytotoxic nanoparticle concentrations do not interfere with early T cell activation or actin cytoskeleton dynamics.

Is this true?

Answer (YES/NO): NO